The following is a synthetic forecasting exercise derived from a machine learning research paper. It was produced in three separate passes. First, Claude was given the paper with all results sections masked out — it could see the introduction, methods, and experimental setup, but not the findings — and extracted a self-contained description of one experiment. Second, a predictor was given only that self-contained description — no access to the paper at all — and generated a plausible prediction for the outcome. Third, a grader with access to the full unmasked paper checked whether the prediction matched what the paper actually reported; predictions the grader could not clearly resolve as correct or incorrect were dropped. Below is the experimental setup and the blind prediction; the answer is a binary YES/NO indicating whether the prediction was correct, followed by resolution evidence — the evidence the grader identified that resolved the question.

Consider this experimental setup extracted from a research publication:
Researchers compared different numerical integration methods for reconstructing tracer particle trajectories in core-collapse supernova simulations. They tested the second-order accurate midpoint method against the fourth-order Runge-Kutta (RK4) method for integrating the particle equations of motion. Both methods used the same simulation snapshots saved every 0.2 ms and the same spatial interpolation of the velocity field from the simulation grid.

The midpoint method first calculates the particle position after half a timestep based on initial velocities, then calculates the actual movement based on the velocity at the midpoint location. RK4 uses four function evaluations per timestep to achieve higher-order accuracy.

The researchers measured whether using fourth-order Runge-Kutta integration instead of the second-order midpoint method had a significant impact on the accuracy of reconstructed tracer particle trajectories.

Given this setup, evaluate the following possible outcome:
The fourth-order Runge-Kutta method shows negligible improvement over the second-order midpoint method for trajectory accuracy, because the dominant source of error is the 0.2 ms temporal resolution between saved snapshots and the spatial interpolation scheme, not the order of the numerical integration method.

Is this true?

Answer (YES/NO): YES